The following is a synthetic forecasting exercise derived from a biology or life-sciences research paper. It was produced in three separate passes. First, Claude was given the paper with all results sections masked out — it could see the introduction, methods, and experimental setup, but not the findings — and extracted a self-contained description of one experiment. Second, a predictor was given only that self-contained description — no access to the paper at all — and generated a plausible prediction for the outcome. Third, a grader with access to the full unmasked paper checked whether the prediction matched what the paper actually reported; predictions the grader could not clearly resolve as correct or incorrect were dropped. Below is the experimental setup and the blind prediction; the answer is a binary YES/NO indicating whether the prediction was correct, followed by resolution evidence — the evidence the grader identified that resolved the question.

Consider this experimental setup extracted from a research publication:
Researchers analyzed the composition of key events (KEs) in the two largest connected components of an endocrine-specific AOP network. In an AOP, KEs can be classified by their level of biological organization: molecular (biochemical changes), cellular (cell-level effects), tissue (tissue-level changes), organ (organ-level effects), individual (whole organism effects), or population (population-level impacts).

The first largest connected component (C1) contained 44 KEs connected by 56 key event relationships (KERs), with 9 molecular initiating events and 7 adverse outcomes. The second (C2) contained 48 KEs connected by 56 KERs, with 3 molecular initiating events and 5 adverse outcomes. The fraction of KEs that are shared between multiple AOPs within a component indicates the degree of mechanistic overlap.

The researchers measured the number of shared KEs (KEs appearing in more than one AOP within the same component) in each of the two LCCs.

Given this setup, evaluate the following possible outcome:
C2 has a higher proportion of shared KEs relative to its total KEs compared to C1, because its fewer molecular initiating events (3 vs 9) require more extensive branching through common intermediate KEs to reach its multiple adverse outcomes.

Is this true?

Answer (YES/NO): NO